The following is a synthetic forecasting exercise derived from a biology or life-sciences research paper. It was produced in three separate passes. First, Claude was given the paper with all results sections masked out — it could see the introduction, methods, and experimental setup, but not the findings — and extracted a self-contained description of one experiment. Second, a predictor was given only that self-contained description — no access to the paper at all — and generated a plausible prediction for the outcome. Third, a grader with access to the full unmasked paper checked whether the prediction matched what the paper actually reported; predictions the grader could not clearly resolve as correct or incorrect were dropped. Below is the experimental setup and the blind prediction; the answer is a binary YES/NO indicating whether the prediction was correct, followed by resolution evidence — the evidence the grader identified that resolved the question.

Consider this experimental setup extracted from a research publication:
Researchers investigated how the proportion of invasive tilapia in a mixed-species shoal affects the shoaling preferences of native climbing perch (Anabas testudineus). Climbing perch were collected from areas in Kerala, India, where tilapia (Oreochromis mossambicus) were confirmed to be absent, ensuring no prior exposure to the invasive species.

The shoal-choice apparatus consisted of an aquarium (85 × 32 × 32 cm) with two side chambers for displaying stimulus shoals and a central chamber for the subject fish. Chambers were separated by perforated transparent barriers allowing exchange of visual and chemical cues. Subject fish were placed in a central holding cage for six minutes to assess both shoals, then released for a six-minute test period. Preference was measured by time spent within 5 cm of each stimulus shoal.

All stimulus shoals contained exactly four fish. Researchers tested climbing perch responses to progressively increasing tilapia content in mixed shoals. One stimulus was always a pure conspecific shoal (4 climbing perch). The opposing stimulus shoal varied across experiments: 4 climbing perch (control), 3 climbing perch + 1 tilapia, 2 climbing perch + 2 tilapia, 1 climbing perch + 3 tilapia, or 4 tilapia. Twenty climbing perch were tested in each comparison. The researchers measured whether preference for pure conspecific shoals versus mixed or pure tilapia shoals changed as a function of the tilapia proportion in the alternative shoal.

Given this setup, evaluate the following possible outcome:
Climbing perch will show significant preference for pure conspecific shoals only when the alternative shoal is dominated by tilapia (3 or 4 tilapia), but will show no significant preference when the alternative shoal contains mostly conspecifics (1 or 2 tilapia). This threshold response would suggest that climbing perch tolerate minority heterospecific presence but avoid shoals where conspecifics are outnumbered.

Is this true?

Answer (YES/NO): NO